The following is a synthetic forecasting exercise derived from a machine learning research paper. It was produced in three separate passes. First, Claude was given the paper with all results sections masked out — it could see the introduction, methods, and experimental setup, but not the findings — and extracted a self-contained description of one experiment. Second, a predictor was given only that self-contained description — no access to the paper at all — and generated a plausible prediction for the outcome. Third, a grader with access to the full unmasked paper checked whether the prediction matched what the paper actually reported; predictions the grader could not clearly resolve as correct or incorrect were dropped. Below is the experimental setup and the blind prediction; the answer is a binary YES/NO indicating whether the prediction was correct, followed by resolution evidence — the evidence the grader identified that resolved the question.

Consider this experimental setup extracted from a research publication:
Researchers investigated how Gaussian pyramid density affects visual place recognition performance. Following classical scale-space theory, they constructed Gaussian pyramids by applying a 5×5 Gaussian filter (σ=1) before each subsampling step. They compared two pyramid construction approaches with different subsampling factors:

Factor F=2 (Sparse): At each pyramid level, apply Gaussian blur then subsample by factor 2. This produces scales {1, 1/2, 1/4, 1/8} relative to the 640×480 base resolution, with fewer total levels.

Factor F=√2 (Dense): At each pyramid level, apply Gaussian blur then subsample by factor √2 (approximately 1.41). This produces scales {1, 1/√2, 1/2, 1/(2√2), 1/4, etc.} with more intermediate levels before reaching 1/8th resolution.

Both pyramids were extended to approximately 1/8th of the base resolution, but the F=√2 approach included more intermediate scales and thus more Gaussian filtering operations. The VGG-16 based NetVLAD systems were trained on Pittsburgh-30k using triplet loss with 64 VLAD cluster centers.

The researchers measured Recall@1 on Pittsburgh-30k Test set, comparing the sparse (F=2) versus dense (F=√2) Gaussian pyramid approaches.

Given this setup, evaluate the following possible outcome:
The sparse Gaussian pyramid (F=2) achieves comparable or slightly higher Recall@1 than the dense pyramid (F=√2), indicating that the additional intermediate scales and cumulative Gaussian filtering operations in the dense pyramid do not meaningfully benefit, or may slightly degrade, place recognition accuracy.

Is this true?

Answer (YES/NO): NO